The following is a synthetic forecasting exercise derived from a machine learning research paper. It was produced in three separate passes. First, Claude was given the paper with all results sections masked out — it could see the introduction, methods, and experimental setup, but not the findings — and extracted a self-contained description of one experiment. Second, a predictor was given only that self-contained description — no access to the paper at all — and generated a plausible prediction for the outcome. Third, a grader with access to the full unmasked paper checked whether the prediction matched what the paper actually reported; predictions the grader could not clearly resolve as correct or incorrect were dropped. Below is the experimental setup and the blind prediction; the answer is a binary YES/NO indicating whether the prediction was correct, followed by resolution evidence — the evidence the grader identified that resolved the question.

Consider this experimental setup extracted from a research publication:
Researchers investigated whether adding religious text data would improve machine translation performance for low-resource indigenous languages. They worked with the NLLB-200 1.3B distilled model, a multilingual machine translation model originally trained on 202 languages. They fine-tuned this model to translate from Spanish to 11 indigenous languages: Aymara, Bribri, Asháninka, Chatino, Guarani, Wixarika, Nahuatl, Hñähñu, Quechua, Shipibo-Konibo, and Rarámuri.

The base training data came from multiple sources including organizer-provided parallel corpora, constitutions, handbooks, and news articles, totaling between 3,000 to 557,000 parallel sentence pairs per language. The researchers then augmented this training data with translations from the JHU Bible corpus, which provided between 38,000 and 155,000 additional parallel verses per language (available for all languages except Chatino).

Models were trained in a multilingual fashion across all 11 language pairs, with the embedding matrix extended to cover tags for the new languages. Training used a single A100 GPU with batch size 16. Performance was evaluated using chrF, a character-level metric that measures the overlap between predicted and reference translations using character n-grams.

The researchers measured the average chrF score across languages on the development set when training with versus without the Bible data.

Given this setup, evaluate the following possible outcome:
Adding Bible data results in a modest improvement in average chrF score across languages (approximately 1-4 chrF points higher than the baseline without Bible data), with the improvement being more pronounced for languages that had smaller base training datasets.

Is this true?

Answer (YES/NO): NO